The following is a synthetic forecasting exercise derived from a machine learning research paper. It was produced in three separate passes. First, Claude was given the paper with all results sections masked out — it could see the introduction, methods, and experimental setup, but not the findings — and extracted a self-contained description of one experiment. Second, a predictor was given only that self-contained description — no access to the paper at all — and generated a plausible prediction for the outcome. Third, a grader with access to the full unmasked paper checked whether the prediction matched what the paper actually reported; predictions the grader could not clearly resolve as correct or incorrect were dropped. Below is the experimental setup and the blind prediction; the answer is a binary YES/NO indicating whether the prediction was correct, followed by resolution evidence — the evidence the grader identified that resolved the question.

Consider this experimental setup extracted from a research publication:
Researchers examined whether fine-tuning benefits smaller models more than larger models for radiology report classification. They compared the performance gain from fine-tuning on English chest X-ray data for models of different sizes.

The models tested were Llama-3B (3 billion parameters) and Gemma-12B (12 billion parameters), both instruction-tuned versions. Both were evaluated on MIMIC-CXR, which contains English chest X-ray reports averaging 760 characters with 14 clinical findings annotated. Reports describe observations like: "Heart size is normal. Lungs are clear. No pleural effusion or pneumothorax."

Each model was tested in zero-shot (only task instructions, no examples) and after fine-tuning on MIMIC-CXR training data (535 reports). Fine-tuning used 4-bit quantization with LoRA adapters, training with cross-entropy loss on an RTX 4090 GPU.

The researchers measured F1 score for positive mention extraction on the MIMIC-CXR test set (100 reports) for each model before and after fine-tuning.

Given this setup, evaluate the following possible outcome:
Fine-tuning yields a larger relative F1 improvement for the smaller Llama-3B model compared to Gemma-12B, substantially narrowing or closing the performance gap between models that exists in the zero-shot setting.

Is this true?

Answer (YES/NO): YES